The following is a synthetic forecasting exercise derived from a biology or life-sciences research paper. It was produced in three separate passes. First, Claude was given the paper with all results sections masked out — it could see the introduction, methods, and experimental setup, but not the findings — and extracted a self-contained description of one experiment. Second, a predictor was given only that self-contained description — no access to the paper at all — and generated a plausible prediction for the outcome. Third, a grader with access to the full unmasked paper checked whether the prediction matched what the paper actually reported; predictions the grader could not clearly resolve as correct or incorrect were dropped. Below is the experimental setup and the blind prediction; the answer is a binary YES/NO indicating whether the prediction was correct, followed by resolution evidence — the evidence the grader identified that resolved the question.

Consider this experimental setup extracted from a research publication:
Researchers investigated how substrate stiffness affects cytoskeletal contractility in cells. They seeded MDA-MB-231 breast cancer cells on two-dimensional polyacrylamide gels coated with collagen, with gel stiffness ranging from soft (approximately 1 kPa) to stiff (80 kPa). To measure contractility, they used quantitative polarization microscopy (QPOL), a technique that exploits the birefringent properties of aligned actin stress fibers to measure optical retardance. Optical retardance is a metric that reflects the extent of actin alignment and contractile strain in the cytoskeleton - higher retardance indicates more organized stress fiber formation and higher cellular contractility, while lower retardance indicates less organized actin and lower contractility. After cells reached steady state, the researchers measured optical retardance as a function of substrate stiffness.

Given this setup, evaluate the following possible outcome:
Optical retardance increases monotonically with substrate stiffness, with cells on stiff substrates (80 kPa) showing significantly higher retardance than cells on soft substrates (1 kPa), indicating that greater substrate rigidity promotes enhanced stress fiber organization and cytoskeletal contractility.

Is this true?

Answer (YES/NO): YES